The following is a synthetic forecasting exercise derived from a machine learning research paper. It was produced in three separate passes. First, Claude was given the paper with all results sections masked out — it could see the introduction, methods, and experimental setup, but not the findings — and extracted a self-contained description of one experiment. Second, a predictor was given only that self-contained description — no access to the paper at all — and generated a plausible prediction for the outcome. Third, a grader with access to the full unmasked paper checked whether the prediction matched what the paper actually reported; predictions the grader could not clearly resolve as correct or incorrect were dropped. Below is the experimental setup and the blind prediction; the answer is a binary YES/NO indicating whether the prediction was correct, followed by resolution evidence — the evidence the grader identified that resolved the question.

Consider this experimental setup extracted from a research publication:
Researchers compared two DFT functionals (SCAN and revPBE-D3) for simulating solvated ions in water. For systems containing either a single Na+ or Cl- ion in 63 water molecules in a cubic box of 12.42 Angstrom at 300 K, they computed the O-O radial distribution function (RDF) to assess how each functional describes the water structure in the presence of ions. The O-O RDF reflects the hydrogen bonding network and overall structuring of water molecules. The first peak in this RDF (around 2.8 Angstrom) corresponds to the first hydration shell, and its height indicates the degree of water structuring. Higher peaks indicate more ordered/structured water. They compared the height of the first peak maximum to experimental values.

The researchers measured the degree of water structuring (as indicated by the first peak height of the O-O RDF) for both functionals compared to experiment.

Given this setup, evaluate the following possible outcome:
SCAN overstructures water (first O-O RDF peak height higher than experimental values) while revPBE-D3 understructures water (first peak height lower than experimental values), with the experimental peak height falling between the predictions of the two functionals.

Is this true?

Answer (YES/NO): NO